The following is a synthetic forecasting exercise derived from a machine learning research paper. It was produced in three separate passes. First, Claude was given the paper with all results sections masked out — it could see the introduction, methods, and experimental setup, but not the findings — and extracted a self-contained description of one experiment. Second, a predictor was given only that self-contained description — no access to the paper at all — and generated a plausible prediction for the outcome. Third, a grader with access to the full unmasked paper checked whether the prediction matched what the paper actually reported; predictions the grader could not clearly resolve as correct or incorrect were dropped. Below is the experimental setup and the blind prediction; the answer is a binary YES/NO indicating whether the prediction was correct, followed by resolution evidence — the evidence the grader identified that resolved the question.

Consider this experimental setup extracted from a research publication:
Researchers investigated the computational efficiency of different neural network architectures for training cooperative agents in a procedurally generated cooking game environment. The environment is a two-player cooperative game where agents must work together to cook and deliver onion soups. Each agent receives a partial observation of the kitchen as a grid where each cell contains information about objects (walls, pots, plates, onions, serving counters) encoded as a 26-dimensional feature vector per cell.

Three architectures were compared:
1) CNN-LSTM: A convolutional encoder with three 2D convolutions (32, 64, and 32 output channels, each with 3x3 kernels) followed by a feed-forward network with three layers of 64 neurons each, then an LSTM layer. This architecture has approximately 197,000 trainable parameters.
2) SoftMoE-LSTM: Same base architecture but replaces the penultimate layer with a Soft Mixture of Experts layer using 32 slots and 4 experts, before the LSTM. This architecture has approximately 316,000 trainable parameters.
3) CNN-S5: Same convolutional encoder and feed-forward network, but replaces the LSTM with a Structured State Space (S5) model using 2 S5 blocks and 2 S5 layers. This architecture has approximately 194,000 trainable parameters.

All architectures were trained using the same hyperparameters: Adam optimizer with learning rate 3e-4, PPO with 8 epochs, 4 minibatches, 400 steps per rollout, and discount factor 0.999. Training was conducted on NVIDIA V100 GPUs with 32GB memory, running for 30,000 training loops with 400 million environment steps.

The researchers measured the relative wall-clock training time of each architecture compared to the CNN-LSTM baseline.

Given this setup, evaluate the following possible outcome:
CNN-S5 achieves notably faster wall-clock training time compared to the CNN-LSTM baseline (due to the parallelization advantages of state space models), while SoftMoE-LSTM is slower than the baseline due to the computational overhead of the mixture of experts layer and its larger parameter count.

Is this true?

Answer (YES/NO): YES